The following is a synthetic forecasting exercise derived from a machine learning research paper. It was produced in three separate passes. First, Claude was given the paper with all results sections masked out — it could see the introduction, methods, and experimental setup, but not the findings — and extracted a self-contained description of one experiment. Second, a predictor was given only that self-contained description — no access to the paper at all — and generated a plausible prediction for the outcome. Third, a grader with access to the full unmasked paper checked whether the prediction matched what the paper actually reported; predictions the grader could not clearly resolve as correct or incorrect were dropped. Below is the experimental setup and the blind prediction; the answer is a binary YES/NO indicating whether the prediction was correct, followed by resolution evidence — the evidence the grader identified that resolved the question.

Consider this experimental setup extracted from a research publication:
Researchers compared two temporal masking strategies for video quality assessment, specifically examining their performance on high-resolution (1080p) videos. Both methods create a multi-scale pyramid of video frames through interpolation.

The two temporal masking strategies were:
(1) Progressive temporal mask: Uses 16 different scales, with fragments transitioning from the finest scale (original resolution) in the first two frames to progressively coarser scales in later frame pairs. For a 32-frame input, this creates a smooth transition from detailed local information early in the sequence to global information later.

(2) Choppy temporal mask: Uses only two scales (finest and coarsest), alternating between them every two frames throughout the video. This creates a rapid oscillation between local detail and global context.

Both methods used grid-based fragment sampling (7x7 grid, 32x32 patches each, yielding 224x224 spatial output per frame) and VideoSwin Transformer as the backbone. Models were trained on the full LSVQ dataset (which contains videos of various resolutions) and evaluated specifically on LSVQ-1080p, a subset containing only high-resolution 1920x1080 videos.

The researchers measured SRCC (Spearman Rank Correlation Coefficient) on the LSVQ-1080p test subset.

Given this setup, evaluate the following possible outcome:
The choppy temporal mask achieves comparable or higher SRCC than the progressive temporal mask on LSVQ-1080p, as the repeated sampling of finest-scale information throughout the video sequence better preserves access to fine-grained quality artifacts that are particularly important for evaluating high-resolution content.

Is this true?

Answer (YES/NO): YES